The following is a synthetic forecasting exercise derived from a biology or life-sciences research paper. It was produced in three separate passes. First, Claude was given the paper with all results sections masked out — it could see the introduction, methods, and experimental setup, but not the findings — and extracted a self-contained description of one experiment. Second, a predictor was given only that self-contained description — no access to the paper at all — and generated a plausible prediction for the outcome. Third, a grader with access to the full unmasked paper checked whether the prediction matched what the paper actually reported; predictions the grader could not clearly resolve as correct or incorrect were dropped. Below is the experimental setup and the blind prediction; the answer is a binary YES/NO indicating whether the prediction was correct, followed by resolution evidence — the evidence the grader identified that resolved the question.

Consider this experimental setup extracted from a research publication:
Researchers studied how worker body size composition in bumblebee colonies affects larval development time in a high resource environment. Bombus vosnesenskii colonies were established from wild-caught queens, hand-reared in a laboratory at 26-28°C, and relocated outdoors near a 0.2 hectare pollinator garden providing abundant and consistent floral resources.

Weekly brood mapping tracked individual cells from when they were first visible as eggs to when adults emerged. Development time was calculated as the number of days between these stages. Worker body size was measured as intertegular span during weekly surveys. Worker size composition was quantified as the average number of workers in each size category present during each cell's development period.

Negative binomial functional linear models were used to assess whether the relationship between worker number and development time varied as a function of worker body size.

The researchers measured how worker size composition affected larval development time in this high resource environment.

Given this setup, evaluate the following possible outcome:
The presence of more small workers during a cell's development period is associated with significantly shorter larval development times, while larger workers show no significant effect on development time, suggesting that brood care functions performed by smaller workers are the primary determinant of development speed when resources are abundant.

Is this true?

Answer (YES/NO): NO